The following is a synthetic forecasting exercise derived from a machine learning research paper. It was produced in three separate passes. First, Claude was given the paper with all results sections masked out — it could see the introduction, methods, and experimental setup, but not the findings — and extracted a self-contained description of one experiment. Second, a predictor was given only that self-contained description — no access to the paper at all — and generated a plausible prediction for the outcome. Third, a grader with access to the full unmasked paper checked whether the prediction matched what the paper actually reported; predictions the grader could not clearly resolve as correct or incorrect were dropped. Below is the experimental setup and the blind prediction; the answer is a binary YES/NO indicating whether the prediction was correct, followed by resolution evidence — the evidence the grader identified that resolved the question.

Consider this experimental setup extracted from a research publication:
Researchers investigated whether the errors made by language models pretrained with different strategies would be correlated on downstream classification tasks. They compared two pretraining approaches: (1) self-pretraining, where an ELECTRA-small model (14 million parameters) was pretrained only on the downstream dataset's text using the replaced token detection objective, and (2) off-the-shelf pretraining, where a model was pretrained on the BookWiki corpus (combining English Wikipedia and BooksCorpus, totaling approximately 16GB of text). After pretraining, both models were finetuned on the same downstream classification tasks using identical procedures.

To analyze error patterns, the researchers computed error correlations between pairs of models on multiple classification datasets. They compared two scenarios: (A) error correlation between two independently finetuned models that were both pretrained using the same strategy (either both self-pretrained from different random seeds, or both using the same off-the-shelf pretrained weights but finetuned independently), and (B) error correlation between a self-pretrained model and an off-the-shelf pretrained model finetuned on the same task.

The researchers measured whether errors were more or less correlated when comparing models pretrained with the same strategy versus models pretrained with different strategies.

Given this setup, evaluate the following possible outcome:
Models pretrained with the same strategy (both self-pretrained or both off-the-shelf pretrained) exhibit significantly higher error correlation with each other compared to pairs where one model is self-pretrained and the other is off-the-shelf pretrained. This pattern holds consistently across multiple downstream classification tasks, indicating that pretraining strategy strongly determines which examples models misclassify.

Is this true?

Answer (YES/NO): YES